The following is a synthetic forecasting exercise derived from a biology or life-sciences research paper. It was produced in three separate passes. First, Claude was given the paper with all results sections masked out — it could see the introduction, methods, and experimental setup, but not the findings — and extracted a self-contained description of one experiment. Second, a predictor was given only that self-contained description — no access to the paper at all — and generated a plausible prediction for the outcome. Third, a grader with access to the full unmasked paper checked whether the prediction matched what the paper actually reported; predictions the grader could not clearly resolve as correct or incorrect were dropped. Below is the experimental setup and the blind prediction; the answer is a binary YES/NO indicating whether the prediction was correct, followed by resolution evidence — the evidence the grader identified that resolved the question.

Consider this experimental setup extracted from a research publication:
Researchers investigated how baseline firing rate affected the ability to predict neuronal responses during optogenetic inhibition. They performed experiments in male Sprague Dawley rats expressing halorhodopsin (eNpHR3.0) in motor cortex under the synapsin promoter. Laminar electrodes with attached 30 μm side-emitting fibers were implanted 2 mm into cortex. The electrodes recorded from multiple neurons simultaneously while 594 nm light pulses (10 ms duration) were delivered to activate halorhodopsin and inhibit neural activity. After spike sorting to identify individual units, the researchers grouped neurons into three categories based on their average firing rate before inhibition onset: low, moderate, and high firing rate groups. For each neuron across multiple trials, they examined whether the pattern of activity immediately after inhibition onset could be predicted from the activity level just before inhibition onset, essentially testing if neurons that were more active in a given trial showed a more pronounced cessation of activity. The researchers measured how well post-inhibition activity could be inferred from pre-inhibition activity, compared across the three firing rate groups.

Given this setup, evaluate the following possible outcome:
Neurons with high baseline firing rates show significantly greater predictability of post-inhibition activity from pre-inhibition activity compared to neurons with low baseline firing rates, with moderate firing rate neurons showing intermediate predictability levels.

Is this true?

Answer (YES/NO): NO